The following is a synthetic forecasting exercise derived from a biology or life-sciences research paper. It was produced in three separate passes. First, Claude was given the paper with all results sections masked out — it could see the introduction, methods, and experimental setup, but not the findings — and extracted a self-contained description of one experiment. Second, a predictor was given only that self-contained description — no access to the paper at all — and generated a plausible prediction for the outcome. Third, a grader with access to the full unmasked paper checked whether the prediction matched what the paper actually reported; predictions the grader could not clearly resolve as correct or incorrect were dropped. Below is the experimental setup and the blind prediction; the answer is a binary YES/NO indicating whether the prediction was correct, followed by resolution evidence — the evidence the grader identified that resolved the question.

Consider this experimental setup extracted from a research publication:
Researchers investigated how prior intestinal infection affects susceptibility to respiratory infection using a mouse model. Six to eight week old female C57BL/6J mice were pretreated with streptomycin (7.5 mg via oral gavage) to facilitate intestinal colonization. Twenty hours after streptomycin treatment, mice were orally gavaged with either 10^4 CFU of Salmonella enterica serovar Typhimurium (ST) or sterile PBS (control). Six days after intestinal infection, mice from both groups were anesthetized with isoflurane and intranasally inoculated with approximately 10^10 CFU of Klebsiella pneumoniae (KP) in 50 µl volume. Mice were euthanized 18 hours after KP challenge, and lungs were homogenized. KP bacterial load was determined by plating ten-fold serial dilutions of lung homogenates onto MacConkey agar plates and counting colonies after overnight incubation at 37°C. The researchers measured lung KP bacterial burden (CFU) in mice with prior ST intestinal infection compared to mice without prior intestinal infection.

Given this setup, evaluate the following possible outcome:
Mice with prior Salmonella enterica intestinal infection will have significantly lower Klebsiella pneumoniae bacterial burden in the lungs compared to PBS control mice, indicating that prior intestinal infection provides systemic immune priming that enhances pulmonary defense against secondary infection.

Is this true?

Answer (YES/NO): NO